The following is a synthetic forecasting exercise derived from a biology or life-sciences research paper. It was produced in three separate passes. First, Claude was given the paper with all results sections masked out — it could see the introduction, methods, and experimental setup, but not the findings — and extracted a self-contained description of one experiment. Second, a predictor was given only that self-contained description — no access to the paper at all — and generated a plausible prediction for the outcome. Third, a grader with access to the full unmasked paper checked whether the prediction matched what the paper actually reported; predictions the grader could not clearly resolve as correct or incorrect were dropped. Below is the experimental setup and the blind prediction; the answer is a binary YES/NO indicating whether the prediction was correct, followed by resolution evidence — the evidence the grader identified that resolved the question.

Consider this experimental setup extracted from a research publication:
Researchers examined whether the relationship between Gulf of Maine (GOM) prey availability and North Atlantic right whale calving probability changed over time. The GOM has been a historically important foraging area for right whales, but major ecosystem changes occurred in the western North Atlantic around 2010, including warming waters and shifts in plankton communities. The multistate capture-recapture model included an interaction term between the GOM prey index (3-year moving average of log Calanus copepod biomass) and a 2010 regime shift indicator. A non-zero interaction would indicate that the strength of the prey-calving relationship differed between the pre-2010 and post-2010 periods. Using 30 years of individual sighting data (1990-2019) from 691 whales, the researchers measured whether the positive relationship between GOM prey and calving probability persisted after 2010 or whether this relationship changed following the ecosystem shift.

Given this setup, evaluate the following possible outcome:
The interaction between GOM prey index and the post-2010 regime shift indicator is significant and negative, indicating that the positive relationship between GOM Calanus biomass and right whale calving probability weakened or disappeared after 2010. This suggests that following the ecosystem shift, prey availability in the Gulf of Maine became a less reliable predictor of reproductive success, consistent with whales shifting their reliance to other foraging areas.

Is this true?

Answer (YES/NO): YES